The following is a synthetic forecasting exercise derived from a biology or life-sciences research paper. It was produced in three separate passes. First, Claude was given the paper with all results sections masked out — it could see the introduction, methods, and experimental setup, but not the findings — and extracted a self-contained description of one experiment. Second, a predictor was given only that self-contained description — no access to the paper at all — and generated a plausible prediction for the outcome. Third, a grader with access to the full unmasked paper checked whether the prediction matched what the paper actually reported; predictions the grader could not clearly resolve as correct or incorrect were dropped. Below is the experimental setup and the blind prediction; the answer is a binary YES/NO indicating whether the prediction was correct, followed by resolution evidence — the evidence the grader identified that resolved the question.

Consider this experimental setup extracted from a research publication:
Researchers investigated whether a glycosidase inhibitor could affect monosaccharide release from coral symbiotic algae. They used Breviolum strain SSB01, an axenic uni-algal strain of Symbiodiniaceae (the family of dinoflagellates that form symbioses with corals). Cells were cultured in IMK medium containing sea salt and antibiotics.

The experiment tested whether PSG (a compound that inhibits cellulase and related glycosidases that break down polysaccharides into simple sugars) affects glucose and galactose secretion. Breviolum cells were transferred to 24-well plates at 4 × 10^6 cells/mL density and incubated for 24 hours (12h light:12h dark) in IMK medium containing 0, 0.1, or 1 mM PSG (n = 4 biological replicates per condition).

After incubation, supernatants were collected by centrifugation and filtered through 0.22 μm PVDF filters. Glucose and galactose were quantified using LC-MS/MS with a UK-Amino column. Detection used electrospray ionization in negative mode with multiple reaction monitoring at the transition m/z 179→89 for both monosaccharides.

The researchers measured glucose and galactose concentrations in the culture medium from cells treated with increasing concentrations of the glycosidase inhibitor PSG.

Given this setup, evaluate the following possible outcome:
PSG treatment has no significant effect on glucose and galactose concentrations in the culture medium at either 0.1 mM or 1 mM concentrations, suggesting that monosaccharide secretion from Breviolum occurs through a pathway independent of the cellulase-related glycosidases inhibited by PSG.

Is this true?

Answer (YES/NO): NO